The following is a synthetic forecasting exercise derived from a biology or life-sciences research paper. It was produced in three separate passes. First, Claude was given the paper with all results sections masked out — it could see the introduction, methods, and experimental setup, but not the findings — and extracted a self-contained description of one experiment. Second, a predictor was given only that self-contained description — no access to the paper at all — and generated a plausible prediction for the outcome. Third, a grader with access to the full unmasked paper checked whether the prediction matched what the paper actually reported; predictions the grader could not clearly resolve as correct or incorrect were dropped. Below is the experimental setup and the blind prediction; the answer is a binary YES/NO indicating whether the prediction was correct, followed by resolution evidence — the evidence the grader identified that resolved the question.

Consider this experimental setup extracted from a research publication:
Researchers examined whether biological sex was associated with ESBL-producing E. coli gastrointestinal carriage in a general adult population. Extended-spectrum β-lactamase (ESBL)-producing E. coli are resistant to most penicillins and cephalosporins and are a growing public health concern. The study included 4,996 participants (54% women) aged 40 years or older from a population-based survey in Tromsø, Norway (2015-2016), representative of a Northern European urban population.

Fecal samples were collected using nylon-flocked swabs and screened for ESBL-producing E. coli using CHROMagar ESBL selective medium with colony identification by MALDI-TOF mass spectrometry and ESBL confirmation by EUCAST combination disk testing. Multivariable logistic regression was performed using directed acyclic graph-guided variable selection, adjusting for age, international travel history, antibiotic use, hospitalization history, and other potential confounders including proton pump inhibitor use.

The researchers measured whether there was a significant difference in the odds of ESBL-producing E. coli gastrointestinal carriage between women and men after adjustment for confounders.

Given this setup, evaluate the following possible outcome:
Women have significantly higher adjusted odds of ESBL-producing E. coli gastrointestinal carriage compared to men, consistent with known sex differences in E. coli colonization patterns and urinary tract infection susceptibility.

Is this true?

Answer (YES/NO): NO